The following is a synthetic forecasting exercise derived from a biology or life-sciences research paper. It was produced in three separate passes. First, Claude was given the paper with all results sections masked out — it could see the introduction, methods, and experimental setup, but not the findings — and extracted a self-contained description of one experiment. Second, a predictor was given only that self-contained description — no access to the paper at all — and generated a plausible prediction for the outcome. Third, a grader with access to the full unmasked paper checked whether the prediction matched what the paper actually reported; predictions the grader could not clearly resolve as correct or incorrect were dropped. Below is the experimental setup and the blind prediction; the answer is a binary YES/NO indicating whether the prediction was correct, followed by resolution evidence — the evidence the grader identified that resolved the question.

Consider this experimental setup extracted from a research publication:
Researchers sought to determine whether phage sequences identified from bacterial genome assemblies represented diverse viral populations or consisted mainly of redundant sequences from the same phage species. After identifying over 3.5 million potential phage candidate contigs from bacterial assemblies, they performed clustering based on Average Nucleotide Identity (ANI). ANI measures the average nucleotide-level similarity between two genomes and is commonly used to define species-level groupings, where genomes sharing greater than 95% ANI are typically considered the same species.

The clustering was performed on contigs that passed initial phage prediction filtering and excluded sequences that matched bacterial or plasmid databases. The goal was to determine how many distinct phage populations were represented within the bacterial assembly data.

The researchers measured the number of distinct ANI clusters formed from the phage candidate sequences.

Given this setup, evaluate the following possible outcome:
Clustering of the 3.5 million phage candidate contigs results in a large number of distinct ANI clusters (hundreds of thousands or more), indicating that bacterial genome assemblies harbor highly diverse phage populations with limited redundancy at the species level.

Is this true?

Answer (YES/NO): NO